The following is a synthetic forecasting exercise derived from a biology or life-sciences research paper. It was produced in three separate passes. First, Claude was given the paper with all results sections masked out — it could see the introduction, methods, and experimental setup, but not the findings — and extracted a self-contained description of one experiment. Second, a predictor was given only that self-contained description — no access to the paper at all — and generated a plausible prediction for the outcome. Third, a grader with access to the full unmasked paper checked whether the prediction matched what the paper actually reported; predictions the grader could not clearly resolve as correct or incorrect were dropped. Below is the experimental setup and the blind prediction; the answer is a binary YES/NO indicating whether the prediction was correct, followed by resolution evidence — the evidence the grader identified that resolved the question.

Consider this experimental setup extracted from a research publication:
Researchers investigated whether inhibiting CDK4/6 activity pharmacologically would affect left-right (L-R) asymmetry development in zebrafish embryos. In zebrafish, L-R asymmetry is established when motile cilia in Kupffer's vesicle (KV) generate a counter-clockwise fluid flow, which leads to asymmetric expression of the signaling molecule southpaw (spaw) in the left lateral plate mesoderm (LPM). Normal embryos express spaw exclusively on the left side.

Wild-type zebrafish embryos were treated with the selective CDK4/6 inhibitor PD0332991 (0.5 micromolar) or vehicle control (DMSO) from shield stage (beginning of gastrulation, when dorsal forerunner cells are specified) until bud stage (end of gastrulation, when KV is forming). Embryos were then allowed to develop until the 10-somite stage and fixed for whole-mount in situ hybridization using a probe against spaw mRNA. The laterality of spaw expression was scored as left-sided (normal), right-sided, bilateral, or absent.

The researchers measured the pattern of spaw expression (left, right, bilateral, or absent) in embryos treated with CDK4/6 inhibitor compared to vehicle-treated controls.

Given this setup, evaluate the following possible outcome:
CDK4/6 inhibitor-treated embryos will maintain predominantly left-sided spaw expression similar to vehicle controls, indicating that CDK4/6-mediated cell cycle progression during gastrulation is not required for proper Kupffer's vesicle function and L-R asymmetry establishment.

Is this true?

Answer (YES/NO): NO